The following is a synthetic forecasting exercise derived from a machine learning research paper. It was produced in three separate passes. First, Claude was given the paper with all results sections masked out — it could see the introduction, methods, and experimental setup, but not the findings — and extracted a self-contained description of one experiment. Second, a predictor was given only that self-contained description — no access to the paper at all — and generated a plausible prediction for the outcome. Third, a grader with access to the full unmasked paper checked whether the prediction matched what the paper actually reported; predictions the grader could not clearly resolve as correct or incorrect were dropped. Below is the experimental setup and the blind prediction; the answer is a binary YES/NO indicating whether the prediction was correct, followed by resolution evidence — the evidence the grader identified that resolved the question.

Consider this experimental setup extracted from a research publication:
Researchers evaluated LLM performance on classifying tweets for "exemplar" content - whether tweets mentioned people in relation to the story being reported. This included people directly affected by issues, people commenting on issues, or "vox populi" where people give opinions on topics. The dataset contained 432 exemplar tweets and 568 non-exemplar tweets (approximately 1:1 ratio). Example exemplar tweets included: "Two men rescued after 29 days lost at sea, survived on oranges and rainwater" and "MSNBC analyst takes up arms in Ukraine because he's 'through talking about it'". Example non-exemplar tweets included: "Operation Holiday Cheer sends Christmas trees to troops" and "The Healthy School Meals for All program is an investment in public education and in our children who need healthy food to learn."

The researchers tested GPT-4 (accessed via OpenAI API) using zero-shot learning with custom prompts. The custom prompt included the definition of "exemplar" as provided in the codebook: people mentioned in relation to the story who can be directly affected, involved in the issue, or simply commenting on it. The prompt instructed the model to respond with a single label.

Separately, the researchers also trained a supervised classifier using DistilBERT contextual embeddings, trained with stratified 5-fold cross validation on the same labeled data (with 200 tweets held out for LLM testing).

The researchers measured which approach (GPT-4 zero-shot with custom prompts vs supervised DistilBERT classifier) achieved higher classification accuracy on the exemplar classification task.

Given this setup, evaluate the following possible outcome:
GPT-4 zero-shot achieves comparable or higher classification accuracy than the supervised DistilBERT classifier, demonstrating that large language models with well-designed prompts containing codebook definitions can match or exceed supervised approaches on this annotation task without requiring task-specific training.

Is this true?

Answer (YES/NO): NO